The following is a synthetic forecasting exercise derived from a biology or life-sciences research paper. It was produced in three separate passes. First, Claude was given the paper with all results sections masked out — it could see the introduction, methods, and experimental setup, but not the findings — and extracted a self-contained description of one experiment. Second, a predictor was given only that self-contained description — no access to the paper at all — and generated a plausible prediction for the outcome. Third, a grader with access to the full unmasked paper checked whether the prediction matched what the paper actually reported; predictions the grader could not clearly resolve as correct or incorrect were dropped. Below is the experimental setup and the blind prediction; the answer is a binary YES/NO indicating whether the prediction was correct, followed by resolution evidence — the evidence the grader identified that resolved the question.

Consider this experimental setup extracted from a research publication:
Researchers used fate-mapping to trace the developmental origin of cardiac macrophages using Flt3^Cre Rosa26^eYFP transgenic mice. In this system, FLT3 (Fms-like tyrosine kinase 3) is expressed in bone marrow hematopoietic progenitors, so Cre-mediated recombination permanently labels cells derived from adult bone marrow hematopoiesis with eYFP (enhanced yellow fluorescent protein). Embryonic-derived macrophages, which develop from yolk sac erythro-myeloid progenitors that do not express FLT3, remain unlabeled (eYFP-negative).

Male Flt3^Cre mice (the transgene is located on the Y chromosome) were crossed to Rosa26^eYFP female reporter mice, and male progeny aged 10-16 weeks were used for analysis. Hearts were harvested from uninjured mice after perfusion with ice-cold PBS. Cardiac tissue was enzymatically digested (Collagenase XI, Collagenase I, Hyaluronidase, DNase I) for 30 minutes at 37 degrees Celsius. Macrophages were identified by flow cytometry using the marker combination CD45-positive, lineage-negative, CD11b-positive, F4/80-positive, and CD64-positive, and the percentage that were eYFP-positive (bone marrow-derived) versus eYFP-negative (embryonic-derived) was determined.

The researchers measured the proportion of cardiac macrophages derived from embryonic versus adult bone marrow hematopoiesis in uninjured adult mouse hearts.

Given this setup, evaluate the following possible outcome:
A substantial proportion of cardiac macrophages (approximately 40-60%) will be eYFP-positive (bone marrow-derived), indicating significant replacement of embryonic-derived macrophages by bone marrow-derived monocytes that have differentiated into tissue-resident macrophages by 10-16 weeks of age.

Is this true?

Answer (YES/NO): NO